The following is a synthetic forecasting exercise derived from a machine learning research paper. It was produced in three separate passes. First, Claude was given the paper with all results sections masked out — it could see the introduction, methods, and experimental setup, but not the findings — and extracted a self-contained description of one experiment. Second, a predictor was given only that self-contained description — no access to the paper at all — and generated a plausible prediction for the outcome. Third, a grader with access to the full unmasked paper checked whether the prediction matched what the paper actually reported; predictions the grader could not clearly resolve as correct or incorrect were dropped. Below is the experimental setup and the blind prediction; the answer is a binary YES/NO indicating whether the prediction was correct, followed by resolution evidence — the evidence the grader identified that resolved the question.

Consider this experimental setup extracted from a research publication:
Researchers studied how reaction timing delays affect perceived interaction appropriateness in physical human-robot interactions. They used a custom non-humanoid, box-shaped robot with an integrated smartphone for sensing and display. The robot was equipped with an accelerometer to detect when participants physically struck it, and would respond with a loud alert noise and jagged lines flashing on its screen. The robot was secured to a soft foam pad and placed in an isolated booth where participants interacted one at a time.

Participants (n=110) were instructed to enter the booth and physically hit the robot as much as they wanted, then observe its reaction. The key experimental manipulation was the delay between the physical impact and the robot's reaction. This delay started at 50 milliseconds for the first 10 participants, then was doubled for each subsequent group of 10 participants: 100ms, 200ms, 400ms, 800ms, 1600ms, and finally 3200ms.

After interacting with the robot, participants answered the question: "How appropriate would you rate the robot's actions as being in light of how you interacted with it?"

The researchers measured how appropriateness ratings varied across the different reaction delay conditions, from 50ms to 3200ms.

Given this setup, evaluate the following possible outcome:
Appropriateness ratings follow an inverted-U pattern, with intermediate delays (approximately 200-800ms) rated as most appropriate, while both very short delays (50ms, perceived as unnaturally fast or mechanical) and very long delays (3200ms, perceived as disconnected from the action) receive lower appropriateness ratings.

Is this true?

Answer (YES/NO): NO